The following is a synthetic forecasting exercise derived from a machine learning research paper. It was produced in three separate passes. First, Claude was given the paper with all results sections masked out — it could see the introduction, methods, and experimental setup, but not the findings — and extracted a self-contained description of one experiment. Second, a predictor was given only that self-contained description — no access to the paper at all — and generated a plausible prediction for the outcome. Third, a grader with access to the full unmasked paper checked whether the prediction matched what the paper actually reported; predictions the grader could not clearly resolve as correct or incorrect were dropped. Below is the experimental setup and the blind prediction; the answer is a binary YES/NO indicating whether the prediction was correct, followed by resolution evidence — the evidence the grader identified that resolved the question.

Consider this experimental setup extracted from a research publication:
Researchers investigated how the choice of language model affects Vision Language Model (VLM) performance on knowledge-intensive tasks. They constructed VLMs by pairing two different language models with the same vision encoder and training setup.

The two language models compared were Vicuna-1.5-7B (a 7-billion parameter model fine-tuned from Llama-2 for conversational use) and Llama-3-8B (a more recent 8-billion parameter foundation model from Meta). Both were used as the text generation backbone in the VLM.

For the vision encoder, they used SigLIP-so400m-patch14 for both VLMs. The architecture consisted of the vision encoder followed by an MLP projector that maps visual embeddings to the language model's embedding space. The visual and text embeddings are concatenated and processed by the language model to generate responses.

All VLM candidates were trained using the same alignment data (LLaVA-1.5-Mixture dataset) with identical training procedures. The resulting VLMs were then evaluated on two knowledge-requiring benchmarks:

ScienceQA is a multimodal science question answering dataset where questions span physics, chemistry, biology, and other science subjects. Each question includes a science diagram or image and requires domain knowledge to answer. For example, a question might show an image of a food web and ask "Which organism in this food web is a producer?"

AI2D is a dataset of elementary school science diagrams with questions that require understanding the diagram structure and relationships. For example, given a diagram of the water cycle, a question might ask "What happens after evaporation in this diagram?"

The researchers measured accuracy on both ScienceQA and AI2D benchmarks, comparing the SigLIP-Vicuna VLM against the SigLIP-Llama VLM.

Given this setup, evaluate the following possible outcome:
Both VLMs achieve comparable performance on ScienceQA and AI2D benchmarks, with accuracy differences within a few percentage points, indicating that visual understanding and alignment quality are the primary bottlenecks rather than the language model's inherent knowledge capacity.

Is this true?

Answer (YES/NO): NO